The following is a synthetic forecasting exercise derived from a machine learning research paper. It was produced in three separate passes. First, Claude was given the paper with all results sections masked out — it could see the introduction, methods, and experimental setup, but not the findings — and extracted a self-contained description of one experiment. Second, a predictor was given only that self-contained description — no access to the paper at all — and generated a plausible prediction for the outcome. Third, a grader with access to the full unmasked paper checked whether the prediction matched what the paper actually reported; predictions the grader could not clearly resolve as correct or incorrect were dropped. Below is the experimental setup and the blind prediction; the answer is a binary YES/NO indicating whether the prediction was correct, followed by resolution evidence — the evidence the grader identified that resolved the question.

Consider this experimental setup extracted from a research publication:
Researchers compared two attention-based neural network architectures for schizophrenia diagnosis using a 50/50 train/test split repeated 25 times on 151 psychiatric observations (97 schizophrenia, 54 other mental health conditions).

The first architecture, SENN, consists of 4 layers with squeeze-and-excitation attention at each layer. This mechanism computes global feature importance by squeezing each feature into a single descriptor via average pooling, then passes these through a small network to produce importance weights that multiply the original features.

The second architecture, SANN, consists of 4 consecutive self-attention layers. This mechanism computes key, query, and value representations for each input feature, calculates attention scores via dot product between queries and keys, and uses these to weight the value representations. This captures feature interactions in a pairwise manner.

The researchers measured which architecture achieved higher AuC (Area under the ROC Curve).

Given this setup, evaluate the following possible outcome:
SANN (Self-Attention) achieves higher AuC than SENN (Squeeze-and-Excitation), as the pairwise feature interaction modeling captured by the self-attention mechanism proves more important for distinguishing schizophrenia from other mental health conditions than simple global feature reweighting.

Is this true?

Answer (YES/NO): NO